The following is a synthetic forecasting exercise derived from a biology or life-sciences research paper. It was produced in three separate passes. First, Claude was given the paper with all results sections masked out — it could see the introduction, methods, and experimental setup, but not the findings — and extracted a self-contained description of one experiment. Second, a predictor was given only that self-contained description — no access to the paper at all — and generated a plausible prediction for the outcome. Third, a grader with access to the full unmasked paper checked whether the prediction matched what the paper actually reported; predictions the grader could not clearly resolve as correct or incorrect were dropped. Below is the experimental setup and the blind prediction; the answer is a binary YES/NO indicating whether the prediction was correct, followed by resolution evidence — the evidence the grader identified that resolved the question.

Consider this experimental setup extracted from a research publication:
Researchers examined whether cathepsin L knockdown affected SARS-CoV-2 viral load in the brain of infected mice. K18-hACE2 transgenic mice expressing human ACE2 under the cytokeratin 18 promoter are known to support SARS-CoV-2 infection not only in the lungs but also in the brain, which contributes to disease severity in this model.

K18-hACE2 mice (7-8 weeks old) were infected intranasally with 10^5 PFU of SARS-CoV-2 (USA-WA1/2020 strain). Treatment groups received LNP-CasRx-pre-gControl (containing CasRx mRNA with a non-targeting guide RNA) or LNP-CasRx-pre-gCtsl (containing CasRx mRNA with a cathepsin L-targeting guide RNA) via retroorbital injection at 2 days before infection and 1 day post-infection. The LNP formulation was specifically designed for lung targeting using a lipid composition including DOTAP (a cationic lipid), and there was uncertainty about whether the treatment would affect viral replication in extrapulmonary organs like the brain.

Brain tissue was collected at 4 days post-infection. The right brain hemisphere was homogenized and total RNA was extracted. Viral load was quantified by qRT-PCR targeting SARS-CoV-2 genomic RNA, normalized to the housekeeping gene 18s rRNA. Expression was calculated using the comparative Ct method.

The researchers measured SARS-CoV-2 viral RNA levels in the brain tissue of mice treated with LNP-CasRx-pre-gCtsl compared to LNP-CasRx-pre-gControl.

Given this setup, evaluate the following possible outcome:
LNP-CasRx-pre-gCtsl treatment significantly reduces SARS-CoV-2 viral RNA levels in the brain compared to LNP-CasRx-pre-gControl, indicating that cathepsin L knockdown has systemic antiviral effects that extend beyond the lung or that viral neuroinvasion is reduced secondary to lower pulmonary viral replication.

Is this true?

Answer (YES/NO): NO